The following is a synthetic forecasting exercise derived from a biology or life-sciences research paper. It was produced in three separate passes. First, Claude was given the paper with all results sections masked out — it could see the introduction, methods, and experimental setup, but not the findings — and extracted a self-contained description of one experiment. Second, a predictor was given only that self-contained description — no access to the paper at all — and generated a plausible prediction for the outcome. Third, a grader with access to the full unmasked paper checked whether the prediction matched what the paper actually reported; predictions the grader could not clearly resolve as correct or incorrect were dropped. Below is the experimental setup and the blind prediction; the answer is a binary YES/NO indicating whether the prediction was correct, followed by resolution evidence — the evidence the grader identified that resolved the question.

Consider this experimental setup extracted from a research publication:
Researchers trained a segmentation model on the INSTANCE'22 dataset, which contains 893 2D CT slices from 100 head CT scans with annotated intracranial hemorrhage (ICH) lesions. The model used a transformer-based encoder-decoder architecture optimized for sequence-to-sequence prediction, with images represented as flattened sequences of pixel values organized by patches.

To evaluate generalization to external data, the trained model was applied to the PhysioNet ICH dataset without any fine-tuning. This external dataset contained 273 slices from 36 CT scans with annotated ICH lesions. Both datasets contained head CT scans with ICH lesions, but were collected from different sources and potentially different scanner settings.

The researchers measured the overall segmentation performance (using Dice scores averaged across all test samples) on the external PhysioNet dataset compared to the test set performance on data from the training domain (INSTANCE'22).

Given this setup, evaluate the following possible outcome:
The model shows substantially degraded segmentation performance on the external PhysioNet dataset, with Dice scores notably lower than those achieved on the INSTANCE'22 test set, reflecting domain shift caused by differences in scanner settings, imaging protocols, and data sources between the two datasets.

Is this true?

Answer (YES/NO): YES